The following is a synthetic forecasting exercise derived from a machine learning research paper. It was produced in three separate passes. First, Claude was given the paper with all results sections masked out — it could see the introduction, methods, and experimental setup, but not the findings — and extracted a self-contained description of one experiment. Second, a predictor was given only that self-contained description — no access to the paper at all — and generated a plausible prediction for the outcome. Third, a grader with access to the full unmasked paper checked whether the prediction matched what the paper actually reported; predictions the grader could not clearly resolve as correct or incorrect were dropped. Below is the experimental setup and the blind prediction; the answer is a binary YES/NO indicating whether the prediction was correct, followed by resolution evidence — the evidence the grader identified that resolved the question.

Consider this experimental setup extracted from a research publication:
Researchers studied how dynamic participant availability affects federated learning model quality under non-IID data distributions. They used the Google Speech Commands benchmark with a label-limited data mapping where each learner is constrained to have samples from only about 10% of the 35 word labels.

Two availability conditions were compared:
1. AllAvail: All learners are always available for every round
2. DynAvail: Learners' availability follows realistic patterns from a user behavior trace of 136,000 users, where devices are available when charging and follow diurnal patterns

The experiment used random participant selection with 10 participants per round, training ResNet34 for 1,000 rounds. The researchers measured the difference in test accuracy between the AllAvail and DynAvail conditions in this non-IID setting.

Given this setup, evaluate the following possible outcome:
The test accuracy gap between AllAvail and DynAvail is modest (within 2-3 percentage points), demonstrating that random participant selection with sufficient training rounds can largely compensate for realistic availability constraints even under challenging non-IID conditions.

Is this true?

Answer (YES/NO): NO